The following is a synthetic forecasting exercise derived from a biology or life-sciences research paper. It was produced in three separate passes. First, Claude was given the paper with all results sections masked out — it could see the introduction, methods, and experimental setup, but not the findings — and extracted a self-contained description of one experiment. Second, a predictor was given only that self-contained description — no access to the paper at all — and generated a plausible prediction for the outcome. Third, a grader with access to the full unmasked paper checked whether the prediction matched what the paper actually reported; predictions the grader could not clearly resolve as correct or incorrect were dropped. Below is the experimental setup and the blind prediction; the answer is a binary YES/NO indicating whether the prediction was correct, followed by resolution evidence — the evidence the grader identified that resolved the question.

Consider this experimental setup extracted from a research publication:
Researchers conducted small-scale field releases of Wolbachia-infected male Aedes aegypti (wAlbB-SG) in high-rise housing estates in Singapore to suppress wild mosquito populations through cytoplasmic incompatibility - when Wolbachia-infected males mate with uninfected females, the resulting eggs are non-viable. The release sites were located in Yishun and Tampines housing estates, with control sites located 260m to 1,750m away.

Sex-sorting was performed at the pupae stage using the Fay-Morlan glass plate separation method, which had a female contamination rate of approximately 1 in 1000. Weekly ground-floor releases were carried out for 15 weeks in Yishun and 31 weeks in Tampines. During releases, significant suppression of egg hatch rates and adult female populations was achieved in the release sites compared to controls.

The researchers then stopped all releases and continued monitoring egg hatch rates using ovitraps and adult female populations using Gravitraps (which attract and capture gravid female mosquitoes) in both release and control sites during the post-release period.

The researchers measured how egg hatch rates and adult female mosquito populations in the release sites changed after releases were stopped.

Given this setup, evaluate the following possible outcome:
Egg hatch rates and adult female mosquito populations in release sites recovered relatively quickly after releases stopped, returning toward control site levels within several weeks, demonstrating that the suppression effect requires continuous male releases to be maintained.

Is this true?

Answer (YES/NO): YES